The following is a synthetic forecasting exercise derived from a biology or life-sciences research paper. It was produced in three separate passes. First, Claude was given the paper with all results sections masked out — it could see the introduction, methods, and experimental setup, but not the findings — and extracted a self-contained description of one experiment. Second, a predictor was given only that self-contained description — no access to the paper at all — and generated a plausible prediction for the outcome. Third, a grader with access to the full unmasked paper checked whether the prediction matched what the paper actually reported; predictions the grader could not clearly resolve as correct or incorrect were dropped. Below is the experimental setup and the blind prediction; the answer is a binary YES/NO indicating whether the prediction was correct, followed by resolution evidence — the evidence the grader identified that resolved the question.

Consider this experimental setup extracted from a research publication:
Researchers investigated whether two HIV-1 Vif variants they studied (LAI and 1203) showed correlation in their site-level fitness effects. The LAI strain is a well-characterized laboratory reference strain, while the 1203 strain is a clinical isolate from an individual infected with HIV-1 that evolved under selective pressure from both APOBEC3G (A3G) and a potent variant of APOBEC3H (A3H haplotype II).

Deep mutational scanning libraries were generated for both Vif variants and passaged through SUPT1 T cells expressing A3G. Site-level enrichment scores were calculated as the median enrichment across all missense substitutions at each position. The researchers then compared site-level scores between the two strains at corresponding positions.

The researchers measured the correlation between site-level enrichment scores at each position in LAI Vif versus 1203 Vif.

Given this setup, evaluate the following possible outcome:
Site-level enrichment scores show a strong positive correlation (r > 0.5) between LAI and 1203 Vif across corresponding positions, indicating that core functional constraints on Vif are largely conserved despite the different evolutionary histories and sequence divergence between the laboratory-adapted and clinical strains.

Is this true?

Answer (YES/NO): NO